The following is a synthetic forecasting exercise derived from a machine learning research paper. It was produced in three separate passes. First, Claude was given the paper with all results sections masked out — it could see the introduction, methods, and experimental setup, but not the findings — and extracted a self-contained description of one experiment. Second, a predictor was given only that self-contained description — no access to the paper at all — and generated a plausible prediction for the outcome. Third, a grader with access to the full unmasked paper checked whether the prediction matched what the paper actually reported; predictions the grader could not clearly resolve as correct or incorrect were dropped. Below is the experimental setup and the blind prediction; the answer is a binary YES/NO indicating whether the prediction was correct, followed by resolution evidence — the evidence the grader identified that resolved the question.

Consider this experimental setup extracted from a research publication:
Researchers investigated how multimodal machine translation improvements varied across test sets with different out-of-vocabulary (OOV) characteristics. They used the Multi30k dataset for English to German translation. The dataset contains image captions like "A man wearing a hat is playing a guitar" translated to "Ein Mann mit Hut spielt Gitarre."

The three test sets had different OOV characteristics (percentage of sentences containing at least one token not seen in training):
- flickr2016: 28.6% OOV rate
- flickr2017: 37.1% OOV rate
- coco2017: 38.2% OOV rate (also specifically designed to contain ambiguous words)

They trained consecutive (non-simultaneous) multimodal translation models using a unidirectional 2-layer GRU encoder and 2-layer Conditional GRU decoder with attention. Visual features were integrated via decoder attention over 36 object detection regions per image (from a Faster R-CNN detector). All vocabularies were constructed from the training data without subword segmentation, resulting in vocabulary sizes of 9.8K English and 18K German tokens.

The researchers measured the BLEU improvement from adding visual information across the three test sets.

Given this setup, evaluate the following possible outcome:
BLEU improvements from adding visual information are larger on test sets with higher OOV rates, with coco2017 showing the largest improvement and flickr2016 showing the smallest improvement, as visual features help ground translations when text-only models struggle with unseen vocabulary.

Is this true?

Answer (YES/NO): YES